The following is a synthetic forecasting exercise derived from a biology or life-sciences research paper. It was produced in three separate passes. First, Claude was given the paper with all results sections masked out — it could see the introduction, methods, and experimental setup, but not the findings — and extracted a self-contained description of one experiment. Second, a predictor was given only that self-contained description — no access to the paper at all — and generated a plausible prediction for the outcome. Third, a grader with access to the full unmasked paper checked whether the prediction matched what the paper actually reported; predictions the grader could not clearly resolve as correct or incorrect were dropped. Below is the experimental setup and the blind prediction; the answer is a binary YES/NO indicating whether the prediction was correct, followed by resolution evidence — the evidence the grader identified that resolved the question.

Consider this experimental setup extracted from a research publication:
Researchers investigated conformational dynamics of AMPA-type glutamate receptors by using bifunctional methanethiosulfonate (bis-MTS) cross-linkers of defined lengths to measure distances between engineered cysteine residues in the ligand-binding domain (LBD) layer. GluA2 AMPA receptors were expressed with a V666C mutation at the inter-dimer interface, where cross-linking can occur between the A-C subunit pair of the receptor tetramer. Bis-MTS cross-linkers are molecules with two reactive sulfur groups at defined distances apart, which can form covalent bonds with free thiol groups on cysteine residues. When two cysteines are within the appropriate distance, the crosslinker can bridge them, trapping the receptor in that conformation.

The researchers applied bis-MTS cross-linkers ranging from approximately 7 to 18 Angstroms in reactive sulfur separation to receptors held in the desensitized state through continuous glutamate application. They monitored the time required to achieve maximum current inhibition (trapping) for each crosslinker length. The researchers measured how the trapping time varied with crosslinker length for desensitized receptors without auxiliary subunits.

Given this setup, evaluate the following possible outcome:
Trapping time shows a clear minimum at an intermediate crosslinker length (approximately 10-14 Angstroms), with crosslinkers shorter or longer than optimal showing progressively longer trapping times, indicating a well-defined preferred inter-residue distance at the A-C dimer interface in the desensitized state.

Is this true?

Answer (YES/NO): NO